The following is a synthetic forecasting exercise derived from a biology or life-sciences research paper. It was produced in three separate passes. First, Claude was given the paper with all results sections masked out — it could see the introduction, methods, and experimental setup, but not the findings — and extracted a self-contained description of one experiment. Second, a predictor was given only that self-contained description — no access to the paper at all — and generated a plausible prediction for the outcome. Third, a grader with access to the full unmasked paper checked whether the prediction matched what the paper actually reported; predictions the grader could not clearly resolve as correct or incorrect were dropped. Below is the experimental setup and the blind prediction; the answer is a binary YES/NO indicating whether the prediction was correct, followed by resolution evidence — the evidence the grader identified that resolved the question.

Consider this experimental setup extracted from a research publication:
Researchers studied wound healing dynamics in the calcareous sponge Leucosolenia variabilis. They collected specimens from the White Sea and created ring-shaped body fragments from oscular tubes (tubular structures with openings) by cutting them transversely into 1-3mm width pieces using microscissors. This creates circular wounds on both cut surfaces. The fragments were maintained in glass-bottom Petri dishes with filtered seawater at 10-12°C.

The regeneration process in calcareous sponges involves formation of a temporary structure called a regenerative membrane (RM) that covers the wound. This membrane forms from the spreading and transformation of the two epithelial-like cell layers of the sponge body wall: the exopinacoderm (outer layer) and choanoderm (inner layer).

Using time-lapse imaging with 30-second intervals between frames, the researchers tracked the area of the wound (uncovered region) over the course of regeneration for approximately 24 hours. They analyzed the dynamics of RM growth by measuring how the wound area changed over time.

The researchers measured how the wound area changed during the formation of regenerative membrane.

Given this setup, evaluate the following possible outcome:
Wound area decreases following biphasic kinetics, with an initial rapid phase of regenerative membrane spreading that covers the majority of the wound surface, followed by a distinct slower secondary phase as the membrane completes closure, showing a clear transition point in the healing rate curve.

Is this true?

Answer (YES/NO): NO